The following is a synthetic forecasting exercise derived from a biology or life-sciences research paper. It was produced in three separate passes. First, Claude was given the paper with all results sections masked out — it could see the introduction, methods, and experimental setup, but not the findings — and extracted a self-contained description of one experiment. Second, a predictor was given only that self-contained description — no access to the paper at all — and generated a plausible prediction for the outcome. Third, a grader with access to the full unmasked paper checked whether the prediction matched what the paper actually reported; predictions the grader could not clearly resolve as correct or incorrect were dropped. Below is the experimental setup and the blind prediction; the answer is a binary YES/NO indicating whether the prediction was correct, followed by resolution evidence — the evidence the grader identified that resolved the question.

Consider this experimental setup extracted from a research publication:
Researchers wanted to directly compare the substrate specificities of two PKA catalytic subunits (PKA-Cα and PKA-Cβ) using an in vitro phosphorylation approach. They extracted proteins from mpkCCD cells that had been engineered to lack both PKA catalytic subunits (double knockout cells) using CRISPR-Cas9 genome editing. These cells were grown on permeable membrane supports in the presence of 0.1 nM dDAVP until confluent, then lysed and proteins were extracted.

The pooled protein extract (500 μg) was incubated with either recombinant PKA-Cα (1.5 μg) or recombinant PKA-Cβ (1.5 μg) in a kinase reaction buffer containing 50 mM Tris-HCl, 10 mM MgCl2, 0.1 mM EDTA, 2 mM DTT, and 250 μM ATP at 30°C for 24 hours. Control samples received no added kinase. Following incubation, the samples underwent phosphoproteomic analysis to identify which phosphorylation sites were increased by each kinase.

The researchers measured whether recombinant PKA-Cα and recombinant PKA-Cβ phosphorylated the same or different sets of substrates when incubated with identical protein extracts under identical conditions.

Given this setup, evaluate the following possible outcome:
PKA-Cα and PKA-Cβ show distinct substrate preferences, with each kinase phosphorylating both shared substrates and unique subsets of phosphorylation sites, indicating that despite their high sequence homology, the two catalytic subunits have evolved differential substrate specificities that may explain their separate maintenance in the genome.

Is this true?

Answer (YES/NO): NO